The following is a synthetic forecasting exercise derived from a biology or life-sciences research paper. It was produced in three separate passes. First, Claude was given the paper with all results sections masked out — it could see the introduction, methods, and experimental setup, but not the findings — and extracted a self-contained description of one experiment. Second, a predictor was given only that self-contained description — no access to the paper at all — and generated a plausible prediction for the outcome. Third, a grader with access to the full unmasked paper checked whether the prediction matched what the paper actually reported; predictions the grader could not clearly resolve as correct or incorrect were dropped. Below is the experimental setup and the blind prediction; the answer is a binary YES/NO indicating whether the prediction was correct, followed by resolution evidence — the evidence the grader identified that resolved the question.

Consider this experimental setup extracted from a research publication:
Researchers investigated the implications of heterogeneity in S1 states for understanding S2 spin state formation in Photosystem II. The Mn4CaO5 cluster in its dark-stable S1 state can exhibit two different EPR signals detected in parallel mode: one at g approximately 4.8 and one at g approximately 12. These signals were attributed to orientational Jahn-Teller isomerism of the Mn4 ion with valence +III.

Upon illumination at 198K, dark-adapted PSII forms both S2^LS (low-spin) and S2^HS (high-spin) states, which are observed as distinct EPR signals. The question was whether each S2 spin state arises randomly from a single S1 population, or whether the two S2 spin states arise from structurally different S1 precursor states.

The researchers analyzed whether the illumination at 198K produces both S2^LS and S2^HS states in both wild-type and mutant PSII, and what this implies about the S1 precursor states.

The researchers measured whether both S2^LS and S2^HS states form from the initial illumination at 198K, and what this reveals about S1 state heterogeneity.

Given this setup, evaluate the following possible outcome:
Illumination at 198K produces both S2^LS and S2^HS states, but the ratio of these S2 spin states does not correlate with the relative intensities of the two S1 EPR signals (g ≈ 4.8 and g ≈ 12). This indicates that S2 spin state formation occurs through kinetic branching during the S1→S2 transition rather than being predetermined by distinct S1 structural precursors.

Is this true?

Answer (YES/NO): NO